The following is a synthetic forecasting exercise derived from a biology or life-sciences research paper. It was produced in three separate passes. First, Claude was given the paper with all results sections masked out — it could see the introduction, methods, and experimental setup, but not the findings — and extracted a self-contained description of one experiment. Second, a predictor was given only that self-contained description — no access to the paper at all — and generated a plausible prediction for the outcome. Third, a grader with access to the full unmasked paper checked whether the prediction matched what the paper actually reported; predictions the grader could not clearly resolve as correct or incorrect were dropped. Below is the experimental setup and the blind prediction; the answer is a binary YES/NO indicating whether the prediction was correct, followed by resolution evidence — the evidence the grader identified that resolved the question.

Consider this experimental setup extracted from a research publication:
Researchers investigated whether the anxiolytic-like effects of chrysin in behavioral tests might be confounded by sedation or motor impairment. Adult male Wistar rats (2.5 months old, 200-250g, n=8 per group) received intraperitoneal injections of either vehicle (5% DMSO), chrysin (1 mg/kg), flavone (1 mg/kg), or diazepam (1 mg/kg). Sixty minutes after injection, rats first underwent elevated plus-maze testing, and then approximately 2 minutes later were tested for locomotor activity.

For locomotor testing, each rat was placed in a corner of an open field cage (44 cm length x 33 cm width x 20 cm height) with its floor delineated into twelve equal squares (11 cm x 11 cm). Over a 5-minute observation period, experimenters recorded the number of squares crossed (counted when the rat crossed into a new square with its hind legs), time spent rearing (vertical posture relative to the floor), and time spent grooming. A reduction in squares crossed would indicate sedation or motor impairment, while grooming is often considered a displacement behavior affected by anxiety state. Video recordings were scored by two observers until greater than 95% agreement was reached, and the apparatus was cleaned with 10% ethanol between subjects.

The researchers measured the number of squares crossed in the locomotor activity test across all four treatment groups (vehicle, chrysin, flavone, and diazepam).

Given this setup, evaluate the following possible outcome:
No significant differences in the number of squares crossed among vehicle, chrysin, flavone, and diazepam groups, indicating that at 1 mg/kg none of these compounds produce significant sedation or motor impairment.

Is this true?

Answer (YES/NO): YES